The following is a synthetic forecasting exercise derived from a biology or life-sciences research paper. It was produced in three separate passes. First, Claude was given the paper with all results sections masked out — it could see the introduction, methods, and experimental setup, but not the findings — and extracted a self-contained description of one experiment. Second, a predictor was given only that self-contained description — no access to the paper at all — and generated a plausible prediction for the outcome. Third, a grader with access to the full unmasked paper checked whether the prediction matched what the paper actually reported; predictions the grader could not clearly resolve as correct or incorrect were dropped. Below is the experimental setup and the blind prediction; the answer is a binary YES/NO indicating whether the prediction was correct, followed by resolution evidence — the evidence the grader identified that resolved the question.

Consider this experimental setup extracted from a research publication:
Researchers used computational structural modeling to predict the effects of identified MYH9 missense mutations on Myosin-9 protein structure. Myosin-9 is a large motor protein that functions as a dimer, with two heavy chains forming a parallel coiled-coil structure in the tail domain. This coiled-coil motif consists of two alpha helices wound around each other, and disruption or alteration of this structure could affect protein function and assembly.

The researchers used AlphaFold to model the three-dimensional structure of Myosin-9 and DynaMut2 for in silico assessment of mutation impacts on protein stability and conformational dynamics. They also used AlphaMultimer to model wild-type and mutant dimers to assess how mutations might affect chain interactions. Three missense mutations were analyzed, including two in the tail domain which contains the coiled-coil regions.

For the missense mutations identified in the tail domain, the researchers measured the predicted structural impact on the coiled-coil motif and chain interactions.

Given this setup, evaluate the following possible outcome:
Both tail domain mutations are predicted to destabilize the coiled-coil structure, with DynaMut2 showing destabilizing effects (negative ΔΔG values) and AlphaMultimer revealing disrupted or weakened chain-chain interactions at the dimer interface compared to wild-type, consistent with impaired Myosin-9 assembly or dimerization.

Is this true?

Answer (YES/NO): YES